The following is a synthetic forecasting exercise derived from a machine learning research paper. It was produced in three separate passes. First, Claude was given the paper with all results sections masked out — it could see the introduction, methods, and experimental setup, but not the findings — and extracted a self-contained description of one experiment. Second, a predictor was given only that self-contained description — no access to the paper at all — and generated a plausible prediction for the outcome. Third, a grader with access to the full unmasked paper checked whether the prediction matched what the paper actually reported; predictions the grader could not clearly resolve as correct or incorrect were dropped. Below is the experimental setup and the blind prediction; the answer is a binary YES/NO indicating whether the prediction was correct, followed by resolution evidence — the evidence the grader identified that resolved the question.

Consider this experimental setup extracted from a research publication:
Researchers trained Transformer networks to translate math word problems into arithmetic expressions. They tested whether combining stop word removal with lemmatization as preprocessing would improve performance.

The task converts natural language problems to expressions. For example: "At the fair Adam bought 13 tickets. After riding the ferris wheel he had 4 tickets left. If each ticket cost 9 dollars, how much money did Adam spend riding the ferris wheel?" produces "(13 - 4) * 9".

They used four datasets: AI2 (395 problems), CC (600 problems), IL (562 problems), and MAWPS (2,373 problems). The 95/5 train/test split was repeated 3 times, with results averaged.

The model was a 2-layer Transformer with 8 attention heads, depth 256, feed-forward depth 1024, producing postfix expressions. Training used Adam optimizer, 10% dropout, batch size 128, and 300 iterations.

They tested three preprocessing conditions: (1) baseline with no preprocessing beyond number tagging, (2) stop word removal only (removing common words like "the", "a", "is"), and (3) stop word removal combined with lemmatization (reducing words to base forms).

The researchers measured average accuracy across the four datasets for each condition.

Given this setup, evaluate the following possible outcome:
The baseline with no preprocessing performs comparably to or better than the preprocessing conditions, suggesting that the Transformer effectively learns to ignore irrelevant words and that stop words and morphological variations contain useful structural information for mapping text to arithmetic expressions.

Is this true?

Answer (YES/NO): NO